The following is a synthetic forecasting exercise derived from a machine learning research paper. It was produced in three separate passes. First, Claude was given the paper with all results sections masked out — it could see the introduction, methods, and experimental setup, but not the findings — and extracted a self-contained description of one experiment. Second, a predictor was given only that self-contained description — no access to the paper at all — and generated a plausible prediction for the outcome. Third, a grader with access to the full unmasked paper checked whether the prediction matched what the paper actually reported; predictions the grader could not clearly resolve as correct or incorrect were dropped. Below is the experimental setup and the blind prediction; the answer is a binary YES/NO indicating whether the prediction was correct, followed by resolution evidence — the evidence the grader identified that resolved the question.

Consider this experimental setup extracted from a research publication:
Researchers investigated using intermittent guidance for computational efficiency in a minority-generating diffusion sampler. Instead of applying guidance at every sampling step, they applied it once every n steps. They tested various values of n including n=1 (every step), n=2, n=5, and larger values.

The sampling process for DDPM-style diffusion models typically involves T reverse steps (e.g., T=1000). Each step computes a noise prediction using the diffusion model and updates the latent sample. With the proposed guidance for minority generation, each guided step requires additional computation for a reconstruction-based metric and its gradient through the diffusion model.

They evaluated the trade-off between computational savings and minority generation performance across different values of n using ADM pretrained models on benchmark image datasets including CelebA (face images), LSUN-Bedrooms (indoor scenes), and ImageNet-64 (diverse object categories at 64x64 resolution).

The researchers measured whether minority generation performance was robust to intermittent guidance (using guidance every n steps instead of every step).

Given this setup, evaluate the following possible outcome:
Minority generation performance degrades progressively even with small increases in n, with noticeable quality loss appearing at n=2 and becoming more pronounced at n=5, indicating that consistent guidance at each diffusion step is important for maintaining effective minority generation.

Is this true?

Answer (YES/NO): NO